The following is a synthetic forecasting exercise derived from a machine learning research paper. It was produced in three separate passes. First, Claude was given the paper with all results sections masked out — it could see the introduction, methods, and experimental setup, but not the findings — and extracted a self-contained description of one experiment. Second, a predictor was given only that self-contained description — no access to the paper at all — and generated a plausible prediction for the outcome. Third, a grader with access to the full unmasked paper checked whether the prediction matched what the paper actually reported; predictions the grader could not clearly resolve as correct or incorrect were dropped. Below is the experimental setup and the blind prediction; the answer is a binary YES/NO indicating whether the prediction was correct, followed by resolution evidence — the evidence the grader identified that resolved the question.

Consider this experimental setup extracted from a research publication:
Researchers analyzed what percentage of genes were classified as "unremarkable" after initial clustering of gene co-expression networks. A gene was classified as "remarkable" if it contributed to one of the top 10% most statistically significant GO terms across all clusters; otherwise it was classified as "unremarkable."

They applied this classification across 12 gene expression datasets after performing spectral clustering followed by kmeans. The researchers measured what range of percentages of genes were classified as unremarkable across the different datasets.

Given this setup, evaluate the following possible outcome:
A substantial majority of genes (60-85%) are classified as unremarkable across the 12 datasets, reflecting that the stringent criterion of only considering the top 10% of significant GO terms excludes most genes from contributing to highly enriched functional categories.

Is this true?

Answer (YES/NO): NO